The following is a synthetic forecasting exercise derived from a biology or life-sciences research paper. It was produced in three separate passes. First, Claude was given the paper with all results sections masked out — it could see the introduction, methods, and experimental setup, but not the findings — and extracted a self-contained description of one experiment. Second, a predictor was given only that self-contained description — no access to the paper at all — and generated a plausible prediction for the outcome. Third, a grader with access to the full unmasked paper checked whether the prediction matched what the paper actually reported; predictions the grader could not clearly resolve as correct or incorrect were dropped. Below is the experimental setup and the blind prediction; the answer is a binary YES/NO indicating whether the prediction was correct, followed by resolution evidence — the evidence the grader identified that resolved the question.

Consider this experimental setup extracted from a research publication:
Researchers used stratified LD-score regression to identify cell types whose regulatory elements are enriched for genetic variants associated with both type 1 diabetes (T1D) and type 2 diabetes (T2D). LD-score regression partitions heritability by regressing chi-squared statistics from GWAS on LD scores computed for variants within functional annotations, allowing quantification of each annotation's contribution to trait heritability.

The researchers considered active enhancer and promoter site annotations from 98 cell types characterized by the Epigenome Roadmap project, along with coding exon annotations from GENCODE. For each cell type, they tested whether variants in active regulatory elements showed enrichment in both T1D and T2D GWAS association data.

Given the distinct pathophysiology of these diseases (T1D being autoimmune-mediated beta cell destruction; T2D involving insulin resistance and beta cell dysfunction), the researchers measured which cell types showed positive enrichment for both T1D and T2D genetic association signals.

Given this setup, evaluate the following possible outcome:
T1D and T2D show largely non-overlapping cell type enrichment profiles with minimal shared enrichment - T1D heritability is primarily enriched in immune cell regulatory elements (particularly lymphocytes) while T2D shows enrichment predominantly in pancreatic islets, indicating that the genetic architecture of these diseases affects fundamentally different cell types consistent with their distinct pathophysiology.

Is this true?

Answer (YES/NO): NO